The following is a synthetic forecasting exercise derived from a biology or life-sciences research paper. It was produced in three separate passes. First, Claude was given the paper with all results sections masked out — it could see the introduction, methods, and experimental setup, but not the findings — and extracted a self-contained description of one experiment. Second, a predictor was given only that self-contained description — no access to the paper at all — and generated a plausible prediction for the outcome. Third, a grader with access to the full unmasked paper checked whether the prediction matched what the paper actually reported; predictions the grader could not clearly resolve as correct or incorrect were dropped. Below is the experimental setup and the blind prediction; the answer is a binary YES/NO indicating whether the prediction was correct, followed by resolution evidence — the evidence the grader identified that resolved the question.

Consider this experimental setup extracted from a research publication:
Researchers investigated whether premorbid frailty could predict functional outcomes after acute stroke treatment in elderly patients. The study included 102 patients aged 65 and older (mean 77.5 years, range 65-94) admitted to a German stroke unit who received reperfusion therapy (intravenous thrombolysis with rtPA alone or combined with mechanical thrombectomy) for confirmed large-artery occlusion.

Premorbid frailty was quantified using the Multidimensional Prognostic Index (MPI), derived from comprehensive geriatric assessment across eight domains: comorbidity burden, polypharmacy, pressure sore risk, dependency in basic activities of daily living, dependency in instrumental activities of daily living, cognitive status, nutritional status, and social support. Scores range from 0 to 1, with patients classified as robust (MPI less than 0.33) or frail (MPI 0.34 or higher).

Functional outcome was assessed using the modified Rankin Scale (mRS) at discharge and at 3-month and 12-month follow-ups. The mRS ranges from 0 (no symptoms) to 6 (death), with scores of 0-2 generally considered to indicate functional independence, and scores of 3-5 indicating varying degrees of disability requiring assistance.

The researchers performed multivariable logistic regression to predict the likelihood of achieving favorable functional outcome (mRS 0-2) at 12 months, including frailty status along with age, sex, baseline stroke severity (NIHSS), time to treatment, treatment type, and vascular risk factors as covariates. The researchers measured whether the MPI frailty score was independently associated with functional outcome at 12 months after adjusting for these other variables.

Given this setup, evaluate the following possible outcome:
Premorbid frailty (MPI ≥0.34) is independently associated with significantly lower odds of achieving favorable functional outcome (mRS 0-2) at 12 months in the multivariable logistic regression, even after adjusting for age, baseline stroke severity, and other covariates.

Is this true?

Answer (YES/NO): YES